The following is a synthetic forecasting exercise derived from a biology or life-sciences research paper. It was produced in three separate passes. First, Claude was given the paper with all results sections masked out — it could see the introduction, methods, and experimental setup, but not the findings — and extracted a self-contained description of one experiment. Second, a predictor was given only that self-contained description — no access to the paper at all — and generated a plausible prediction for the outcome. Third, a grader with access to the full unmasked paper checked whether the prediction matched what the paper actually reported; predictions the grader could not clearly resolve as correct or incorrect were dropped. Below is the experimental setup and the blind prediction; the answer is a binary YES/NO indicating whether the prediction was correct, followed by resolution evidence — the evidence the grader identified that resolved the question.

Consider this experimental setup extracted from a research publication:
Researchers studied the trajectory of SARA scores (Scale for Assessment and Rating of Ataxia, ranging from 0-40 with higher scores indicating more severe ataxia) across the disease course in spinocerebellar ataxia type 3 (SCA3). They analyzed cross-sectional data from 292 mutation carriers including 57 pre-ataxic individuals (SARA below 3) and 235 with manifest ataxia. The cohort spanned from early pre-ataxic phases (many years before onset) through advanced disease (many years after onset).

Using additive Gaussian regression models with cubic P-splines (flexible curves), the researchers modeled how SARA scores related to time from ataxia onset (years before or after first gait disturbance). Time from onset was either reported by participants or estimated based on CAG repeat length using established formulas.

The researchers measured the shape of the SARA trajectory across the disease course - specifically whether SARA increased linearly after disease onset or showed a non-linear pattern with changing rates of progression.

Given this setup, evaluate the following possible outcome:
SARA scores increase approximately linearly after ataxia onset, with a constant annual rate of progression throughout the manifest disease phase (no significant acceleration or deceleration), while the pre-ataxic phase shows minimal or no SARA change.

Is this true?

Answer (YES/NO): NO